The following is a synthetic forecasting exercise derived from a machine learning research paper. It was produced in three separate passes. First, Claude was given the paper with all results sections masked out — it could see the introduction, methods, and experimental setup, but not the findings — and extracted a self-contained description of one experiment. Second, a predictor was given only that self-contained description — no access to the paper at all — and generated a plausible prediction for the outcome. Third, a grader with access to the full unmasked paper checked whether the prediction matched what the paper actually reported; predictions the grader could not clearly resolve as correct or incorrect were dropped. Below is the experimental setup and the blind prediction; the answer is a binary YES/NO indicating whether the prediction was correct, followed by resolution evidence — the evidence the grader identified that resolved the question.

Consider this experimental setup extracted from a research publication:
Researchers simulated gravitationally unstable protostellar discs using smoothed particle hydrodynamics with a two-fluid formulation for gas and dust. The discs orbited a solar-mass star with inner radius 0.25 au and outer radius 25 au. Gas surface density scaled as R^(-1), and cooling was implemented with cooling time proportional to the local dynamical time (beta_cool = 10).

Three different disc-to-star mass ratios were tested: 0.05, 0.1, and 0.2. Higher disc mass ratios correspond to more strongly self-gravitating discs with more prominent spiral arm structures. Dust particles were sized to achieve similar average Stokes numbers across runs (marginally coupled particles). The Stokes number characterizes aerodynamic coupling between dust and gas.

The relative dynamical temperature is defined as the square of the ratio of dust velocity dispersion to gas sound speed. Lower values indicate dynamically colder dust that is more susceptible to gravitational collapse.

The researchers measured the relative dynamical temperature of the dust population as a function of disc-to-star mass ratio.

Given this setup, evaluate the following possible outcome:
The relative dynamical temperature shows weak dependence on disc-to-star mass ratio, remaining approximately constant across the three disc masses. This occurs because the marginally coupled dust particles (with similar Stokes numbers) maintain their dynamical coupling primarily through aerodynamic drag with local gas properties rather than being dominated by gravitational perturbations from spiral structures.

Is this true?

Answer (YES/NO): NO